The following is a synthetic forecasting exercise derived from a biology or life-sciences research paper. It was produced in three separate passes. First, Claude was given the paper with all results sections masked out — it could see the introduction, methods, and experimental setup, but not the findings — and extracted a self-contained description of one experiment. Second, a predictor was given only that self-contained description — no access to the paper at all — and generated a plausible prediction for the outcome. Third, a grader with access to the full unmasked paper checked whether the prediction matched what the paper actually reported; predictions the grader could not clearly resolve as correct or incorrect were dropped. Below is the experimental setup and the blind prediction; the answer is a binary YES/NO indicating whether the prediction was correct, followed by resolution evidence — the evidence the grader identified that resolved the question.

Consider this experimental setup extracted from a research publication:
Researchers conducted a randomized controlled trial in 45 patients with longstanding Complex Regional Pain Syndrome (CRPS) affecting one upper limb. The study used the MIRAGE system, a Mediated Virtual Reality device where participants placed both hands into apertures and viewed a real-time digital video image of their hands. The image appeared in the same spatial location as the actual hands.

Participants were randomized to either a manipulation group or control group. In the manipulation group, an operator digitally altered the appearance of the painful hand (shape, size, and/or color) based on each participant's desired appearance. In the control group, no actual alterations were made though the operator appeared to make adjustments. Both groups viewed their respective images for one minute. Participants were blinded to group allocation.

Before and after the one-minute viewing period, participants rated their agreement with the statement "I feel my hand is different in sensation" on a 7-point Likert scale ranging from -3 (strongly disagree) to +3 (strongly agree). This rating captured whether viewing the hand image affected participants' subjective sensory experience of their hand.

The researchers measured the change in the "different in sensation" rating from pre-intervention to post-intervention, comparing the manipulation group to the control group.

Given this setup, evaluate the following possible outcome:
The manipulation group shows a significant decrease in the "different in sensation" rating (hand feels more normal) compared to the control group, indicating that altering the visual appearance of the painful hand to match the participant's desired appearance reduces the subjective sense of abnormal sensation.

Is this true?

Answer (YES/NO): NO